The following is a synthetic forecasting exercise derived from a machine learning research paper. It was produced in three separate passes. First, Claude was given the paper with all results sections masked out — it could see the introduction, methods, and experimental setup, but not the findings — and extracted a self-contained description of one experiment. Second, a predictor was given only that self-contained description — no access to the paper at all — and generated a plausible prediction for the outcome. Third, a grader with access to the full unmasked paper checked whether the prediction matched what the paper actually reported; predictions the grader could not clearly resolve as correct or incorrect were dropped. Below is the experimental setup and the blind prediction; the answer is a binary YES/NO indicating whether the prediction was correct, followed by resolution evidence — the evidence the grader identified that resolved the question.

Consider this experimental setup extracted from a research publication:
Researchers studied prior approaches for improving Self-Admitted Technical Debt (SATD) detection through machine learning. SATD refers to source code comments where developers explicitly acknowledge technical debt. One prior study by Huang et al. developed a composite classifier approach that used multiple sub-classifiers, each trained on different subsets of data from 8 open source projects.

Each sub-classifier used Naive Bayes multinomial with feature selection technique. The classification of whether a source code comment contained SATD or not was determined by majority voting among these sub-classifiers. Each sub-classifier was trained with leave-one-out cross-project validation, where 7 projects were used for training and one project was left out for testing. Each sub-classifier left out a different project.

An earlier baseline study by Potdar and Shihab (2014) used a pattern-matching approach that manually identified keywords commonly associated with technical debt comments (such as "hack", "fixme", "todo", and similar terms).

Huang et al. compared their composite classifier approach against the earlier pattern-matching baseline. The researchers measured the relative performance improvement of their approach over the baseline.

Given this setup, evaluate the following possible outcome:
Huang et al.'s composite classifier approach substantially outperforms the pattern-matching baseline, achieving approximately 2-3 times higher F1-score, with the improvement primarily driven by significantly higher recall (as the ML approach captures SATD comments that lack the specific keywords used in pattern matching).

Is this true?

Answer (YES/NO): NO